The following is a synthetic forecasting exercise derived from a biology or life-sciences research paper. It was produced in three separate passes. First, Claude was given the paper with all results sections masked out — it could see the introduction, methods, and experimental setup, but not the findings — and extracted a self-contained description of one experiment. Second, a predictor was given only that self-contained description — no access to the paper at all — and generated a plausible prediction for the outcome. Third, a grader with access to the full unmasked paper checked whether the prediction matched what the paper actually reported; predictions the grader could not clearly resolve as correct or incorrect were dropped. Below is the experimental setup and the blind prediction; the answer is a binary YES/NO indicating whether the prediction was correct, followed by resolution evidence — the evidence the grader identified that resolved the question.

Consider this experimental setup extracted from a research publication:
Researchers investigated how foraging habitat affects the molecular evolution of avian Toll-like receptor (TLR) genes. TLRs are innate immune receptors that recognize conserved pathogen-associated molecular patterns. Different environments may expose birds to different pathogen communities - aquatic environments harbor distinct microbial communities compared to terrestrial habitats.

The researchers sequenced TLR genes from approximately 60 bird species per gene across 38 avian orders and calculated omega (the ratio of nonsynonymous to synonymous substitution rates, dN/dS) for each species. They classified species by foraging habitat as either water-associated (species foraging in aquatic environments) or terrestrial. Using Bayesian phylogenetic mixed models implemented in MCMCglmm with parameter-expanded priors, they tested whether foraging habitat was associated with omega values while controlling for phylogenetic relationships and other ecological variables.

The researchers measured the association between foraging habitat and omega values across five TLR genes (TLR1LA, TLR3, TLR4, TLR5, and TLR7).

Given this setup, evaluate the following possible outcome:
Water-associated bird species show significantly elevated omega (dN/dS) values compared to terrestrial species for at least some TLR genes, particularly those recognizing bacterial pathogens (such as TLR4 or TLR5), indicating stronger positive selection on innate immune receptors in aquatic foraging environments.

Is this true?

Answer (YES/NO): NO